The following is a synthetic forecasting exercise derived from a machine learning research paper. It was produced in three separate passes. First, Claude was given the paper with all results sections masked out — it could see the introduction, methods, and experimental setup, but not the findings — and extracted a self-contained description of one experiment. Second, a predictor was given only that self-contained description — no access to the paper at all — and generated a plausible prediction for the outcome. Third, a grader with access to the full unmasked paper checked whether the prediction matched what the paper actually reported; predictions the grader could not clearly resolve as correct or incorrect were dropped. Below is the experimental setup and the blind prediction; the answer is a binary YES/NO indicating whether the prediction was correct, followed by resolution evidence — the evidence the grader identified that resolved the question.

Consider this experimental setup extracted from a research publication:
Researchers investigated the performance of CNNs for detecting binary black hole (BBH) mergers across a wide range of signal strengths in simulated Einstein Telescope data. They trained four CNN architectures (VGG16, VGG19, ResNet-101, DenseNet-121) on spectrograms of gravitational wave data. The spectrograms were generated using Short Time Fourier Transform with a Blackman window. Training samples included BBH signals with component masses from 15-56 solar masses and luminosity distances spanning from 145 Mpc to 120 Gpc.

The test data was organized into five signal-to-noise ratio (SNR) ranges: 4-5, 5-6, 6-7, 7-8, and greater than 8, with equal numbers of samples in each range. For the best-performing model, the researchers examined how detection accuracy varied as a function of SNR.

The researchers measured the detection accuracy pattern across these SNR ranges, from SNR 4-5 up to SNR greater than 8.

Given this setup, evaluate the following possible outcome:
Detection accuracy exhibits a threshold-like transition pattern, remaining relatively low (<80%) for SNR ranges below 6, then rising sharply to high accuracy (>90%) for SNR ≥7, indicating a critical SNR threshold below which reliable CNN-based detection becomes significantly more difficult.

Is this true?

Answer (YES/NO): NO